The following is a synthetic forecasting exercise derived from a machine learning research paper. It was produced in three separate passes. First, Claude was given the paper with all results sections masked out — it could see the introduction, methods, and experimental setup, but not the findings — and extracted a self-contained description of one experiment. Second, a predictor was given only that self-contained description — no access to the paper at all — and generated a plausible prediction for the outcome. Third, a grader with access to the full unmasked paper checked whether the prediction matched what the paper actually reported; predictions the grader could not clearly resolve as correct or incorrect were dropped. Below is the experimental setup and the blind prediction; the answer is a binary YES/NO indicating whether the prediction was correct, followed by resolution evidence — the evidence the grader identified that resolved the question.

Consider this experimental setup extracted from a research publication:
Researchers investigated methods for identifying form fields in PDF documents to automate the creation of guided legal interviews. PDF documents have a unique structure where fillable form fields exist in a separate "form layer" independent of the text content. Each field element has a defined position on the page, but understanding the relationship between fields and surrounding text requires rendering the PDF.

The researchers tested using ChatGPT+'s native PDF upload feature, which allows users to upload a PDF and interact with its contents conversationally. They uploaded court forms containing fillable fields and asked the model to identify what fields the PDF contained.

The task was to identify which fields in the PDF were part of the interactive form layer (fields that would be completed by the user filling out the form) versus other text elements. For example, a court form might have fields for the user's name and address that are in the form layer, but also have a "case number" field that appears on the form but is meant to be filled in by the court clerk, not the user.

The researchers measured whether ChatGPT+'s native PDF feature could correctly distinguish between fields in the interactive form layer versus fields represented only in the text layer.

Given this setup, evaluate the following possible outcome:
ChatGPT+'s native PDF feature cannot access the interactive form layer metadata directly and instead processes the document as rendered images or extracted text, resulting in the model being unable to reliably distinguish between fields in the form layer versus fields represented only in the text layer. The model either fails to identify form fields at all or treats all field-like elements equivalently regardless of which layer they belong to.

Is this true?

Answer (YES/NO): YES